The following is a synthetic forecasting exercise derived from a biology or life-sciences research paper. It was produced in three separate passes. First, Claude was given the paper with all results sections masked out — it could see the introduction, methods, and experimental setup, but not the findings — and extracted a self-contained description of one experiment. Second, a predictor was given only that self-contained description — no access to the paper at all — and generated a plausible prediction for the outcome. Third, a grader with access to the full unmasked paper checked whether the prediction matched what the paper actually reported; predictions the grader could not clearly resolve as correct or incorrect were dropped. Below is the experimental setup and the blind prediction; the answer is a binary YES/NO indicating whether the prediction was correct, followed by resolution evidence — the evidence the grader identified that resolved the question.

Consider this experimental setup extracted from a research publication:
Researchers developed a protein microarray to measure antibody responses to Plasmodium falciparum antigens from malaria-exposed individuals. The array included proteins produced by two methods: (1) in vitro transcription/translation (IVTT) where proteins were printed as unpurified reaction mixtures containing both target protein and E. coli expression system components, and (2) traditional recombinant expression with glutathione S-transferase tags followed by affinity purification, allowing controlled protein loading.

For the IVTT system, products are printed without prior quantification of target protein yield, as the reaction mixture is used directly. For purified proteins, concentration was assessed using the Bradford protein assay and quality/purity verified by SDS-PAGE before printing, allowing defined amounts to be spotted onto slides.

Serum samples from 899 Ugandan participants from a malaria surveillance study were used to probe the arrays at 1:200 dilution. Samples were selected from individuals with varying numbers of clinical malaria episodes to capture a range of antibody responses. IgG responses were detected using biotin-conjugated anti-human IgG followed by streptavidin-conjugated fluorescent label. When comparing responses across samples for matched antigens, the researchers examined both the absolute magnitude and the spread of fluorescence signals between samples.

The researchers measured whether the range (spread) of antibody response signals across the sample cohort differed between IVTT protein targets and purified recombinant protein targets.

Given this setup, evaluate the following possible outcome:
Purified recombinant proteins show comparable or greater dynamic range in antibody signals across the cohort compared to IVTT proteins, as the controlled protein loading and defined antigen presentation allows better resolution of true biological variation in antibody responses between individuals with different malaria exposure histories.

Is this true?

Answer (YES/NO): YES